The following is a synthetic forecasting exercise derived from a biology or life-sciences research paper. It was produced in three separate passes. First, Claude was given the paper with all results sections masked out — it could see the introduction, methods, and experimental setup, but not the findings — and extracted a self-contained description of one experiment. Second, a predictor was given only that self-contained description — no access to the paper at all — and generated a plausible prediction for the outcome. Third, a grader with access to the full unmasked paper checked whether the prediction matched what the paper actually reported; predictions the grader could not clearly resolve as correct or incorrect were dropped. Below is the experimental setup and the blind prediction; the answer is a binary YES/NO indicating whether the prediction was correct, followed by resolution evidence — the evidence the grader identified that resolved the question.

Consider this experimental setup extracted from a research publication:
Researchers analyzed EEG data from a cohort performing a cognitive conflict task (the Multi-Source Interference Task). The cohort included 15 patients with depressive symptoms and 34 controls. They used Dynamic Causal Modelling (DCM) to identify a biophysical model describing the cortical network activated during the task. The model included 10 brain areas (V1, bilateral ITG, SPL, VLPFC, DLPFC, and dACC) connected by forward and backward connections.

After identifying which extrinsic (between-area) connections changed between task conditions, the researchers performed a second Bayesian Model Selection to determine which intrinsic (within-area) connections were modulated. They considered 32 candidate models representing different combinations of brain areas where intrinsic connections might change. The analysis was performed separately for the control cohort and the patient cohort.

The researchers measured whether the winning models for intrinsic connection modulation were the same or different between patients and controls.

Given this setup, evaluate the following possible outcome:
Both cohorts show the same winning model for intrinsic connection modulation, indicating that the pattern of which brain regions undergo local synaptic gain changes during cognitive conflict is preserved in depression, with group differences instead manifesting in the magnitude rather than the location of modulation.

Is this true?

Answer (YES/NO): NO